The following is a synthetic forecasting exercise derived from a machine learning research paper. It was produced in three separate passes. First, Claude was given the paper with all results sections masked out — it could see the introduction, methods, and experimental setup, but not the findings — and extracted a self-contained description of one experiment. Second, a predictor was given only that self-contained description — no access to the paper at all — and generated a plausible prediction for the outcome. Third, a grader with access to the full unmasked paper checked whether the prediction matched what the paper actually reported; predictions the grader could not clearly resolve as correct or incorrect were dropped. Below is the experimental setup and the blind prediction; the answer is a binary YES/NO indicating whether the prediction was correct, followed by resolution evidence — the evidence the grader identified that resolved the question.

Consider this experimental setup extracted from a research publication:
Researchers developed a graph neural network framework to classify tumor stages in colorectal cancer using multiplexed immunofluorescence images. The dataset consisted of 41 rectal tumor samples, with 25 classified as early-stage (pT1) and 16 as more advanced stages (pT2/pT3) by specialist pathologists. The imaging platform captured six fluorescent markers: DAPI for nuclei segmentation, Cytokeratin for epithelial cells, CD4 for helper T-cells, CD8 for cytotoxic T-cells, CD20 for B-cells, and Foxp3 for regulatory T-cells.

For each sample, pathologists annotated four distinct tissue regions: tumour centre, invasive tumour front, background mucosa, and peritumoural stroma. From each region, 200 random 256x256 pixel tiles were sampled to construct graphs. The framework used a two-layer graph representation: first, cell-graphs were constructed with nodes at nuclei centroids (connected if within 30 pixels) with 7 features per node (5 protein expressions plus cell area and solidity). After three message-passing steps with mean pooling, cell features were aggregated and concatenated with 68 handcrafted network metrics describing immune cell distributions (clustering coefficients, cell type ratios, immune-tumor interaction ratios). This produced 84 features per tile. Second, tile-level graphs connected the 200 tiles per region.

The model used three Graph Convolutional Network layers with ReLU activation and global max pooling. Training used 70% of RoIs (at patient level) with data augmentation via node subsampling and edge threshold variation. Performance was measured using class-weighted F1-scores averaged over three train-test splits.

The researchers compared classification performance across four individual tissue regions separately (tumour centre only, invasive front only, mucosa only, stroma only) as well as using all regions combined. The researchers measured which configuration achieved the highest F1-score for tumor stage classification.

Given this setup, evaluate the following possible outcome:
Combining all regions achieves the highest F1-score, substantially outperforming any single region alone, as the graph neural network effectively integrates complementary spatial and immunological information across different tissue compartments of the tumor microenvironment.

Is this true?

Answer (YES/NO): NO